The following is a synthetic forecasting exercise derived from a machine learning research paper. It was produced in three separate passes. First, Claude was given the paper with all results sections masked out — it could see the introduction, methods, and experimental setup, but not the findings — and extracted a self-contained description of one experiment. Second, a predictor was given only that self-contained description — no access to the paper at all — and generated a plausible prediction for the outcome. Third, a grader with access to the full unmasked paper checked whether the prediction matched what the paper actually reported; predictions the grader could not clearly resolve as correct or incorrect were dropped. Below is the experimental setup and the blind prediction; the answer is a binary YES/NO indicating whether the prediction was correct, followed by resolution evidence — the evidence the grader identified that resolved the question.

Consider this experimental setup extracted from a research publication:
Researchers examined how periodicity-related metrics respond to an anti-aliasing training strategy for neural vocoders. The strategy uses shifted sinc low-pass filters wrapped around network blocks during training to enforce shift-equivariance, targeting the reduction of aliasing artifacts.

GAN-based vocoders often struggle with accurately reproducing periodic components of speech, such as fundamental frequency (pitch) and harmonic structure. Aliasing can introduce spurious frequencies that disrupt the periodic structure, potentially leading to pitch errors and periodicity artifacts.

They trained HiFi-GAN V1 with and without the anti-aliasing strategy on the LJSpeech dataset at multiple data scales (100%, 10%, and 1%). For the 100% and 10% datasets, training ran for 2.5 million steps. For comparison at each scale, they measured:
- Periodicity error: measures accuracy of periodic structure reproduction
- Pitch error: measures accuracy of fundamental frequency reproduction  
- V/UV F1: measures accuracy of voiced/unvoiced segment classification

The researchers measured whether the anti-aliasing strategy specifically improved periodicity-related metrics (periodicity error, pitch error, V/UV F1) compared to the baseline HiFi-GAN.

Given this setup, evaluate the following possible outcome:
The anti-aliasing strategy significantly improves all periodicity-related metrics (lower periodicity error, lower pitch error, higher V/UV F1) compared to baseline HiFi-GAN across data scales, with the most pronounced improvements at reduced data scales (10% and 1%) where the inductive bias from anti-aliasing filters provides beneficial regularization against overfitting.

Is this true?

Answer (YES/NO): NO